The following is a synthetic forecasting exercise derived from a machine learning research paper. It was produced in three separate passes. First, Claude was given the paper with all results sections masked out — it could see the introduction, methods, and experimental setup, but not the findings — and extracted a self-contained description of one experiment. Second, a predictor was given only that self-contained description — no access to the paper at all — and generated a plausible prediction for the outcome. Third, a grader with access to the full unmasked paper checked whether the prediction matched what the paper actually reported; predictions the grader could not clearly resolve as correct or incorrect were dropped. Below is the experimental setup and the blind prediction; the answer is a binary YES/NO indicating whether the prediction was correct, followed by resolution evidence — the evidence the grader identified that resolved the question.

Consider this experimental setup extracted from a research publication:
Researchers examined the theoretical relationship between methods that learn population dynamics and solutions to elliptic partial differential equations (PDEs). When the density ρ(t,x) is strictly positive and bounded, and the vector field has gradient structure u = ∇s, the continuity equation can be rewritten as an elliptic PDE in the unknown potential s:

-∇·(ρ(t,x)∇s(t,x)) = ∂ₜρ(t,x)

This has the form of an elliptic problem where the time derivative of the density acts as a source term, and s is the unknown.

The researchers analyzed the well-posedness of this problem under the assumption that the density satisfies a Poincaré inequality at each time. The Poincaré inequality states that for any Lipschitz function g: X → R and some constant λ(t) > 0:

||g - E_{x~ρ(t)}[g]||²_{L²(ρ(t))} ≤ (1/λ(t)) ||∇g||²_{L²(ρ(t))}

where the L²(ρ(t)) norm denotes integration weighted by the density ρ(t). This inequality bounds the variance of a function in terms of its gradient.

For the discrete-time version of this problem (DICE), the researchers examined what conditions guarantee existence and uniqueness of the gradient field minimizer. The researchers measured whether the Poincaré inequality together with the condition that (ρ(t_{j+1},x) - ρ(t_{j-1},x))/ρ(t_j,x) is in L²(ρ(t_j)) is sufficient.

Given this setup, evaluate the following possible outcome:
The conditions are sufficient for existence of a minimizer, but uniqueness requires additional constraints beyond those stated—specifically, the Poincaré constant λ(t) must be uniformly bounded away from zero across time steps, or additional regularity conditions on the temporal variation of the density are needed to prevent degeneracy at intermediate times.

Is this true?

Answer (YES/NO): NO